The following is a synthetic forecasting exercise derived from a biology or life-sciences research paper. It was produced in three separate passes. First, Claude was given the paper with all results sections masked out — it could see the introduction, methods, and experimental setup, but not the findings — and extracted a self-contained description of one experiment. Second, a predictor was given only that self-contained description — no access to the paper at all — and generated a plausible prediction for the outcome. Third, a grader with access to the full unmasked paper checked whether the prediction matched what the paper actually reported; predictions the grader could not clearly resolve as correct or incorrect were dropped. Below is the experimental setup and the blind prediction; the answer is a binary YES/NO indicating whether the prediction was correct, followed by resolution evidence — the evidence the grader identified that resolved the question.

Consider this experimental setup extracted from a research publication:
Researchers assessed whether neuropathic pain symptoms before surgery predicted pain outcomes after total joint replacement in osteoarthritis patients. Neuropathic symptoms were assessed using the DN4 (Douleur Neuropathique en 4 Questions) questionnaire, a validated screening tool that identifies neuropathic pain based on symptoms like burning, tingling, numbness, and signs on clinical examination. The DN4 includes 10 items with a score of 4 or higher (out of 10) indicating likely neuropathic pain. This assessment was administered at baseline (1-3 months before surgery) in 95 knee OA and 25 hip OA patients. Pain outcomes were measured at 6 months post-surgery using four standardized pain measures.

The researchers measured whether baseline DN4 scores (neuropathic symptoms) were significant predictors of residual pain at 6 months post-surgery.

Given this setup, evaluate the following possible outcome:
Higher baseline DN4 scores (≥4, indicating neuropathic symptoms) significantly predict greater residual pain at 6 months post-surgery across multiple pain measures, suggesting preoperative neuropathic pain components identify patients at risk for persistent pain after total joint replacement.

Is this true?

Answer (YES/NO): NO